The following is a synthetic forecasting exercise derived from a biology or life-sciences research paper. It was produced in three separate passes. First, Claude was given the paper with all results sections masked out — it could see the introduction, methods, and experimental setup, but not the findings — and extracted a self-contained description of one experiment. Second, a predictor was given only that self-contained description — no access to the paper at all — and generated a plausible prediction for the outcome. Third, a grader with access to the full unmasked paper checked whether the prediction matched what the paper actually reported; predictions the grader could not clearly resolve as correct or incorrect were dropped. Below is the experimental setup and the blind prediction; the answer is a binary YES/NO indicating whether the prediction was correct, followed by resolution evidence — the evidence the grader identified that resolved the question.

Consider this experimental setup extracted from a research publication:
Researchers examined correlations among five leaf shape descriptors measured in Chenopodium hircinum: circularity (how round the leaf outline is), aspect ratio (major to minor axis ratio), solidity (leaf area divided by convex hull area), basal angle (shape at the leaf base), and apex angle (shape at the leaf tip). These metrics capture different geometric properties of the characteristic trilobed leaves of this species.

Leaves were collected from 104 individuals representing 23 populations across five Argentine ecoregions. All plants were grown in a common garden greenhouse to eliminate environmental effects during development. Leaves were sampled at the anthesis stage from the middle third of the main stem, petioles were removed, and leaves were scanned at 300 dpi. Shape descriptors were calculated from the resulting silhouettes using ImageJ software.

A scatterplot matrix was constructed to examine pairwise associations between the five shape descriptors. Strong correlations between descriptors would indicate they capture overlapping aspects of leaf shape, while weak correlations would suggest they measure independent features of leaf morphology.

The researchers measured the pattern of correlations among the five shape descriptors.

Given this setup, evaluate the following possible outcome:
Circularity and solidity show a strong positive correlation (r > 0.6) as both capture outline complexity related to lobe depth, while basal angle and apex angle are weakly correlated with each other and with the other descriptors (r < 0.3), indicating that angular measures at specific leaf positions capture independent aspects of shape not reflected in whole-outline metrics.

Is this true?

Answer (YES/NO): NO